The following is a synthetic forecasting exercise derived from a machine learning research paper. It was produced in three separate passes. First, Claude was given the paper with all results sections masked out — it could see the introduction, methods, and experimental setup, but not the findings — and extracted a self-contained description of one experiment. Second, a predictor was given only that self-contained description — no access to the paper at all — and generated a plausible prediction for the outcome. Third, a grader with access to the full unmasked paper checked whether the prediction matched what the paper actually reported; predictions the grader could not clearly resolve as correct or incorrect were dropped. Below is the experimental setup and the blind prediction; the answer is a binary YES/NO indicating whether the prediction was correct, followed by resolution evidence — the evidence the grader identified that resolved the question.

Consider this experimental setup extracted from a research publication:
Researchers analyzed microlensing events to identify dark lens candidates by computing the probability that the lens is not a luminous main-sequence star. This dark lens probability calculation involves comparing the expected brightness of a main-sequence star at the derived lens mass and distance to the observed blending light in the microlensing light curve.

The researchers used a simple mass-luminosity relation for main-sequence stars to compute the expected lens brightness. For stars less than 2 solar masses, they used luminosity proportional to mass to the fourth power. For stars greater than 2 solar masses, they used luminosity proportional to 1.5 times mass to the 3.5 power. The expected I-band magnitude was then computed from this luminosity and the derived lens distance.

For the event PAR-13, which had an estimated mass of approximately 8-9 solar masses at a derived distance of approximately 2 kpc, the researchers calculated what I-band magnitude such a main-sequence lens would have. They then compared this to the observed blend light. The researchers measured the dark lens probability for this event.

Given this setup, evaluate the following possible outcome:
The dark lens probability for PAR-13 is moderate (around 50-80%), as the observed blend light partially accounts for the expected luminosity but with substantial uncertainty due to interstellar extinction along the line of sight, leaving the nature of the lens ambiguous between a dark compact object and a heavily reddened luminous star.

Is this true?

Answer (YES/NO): NO